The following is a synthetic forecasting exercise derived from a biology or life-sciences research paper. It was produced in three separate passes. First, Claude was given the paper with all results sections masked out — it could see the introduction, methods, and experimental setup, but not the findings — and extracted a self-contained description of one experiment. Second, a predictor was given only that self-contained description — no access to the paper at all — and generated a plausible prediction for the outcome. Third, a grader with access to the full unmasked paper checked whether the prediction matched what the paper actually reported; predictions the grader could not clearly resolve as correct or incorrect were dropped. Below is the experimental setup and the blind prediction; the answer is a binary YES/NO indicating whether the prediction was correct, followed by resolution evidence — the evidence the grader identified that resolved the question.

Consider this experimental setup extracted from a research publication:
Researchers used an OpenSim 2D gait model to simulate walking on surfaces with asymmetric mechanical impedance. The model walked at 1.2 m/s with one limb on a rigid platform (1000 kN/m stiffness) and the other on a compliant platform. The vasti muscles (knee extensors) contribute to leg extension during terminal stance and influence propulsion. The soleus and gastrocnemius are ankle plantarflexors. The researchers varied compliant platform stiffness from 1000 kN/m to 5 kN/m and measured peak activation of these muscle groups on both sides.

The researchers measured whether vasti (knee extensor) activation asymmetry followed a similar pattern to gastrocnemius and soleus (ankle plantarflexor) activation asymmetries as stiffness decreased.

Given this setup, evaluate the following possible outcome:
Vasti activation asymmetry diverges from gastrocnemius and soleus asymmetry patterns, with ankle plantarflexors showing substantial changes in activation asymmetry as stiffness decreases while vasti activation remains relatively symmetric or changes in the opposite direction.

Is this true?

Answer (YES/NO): YES